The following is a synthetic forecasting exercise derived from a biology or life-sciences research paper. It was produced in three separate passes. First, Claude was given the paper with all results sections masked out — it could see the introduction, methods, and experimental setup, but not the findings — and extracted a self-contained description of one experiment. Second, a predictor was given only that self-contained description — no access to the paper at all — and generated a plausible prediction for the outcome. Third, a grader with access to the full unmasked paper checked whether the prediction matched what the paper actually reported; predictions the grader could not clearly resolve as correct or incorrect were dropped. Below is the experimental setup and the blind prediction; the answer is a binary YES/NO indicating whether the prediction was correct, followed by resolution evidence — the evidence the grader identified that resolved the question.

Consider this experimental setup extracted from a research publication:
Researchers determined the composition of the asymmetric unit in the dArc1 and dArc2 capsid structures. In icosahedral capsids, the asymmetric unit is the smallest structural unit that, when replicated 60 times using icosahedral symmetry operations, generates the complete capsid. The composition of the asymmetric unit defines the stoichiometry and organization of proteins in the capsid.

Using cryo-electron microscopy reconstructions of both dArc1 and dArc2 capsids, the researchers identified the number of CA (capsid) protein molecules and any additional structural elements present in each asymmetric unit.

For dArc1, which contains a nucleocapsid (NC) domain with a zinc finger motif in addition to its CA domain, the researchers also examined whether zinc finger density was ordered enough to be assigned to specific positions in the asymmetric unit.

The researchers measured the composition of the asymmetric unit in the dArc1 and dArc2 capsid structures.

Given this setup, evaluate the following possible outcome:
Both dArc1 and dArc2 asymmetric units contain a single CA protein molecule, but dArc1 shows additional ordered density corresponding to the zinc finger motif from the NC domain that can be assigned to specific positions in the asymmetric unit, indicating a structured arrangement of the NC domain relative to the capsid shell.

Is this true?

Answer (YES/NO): NO